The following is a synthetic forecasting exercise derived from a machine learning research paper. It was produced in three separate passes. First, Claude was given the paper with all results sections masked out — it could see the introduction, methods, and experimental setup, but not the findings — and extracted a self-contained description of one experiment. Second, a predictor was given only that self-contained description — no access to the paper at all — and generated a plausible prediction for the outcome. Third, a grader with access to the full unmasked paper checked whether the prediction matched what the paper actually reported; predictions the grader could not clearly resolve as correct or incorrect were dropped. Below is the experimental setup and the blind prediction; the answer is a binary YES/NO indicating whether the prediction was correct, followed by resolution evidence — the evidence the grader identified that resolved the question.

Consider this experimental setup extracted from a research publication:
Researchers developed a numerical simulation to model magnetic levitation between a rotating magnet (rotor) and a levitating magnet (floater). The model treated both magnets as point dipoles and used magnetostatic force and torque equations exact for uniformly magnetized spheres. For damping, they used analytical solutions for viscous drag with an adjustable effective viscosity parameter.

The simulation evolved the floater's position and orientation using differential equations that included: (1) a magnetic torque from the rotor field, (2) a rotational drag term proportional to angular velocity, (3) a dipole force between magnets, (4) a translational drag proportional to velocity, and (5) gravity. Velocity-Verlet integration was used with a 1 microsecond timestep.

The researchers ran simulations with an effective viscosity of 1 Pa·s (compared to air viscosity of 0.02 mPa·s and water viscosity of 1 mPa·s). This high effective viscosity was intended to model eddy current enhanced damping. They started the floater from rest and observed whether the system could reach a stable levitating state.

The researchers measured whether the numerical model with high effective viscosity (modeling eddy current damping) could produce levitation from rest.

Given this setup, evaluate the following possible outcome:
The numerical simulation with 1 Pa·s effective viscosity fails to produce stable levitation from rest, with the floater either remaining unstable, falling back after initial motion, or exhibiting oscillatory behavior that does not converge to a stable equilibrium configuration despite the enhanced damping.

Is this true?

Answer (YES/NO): NO